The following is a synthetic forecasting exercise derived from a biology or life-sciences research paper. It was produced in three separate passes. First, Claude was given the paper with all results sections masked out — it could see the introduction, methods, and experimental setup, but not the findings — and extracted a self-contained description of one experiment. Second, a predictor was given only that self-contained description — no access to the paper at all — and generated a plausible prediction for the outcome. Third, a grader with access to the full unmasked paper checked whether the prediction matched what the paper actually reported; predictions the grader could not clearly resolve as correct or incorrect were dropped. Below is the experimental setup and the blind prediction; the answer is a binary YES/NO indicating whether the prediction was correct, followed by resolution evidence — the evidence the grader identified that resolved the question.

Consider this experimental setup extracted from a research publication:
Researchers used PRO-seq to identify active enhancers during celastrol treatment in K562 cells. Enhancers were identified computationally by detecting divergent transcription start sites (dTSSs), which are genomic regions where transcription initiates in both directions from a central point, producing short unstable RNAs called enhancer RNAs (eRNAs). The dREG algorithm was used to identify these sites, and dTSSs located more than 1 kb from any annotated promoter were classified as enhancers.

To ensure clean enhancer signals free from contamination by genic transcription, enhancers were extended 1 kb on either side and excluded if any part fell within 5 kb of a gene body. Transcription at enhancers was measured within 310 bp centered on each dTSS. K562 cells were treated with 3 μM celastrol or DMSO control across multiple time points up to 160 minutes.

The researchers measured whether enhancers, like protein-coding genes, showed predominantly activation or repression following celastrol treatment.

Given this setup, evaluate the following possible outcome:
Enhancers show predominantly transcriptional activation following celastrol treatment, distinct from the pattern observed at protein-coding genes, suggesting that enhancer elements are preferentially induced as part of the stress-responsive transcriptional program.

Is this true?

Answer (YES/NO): NO